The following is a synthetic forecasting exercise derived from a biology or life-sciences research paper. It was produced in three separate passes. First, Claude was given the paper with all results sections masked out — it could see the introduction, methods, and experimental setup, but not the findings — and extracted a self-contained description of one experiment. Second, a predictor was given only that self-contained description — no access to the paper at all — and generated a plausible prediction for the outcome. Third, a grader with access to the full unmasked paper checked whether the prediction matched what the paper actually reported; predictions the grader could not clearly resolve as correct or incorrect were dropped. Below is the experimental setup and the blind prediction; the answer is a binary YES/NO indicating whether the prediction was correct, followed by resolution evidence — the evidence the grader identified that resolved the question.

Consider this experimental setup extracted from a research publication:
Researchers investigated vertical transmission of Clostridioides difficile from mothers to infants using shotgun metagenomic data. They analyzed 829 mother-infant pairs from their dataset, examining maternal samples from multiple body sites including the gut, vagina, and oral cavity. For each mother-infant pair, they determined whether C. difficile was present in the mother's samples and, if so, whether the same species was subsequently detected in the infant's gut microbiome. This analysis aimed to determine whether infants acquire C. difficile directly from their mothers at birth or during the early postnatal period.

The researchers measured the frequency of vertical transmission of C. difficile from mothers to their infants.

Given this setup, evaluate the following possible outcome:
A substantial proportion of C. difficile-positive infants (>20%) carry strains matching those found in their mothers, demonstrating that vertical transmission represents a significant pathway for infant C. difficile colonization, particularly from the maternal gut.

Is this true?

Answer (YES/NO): NO